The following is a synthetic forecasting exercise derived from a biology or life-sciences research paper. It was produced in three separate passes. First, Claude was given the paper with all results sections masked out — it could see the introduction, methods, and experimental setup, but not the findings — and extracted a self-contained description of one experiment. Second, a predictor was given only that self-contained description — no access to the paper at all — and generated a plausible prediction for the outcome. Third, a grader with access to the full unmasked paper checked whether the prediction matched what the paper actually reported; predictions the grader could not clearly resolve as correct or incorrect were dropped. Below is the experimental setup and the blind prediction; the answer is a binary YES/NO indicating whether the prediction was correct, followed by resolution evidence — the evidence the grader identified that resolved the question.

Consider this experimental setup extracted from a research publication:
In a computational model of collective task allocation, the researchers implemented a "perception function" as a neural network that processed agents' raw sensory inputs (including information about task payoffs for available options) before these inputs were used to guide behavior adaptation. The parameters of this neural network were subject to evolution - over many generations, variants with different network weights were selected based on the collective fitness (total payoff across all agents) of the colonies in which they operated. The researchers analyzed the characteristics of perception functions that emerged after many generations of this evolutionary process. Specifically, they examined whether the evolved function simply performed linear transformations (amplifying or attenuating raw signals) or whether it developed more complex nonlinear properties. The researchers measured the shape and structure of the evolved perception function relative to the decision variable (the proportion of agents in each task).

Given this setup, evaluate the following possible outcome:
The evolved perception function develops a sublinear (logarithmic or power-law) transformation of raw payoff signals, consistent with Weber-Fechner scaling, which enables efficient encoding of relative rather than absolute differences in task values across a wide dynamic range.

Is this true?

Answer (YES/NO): NO